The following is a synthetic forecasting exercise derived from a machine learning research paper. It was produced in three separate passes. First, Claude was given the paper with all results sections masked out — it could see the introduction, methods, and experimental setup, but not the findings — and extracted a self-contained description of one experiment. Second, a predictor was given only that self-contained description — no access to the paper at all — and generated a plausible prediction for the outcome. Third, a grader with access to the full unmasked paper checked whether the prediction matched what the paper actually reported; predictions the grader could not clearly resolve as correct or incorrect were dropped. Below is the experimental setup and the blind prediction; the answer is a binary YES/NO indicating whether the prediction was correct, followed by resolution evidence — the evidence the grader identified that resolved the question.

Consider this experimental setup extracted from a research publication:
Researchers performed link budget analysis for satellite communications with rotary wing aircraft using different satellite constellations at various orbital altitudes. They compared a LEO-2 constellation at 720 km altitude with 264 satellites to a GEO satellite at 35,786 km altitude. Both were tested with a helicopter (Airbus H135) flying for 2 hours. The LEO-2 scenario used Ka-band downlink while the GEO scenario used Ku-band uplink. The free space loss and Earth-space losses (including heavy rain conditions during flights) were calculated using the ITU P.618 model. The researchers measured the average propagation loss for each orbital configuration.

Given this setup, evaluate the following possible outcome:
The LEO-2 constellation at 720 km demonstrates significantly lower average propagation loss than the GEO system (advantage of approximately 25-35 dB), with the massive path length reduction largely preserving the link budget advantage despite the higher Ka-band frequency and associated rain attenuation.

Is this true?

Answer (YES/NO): YES